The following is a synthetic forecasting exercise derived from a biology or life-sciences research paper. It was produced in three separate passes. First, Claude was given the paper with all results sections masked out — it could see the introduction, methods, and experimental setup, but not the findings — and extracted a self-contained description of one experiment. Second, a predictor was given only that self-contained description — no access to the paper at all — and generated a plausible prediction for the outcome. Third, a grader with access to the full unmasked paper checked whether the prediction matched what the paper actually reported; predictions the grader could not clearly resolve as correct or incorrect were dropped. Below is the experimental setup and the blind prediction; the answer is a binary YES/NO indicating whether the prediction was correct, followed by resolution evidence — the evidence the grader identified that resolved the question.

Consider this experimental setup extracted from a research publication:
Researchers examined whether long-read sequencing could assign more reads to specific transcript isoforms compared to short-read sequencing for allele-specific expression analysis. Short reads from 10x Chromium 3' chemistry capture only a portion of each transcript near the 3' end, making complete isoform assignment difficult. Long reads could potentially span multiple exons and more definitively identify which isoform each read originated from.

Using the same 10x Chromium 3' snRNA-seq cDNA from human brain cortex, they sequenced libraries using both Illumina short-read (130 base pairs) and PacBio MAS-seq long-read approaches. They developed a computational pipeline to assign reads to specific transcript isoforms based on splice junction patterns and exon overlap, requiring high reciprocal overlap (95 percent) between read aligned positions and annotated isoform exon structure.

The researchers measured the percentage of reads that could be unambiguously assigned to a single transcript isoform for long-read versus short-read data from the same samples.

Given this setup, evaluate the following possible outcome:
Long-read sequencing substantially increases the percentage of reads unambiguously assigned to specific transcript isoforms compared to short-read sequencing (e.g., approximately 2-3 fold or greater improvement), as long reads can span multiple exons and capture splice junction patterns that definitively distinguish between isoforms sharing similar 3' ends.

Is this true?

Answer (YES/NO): YES